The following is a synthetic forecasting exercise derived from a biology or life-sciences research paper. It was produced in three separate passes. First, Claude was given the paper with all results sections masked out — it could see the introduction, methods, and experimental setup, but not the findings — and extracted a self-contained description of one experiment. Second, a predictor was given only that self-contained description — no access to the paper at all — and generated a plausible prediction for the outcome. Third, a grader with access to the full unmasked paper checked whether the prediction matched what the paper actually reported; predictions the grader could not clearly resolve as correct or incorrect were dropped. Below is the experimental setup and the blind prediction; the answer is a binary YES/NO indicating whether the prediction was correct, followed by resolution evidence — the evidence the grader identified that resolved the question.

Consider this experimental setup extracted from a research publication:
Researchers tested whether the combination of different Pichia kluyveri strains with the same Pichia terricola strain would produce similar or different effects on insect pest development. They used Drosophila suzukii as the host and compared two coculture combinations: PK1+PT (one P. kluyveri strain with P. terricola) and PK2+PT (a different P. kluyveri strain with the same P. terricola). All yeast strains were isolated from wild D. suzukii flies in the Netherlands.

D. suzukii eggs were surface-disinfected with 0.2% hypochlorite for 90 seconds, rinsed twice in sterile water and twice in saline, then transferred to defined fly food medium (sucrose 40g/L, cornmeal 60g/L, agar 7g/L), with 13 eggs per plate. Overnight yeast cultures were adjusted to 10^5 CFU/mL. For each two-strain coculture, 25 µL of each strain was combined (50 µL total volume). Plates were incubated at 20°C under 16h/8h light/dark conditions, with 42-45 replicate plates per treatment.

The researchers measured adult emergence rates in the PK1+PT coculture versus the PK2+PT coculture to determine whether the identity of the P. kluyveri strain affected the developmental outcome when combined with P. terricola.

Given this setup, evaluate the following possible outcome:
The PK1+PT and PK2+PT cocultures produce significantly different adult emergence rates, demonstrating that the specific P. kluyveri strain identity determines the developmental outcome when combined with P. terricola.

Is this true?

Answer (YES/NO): YES